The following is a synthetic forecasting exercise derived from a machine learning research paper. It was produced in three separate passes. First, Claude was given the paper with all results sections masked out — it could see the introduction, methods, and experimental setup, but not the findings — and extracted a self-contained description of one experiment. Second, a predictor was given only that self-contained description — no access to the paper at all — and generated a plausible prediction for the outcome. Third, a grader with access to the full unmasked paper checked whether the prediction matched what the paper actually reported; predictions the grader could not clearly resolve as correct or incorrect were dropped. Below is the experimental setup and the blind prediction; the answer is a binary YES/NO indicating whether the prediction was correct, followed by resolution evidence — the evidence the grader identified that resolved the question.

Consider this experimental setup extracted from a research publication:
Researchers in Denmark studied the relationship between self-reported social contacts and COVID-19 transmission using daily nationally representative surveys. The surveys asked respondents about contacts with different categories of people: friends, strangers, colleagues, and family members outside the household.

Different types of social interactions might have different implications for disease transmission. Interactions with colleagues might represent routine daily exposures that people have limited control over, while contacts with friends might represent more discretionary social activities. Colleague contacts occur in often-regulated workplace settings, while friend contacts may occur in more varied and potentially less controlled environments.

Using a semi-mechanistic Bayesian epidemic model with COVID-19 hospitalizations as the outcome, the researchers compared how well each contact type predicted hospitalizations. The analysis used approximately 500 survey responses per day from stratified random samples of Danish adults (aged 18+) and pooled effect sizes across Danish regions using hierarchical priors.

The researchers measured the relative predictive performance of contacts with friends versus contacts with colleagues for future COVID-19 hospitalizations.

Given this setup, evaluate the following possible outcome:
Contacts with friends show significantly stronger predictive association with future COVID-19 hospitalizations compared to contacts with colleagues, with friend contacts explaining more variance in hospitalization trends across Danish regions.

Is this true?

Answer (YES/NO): YES